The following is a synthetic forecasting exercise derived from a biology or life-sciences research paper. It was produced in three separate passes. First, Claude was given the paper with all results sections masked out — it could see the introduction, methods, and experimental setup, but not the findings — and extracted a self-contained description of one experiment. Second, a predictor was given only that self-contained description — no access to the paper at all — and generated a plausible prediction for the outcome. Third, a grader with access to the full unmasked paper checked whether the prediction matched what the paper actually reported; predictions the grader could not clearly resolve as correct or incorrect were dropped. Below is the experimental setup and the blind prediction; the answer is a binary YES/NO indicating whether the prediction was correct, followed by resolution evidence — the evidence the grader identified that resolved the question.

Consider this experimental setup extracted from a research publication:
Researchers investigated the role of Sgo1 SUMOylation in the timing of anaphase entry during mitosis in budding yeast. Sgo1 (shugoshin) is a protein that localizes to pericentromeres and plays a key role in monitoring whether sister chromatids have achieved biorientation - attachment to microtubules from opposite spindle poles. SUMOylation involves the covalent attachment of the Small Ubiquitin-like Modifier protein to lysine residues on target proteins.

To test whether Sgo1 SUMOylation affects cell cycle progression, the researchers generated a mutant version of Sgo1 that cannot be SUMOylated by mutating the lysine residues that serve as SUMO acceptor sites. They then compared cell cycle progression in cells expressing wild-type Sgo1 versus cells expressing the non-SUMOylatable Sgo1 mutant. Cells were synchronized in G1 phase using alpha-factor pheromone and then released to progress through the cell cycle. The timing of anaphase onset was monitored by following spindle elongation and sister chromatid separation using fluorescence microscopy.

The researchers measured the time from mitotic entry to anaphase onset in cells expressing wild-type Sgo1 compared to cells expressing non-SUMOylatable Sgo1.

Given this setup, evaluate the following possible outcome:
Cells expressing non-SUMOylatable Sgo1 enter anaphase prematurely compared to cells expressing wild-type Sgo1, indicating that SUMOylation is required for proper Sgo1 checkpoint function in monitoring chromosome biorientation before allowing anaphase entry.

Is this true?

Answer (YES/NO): NO